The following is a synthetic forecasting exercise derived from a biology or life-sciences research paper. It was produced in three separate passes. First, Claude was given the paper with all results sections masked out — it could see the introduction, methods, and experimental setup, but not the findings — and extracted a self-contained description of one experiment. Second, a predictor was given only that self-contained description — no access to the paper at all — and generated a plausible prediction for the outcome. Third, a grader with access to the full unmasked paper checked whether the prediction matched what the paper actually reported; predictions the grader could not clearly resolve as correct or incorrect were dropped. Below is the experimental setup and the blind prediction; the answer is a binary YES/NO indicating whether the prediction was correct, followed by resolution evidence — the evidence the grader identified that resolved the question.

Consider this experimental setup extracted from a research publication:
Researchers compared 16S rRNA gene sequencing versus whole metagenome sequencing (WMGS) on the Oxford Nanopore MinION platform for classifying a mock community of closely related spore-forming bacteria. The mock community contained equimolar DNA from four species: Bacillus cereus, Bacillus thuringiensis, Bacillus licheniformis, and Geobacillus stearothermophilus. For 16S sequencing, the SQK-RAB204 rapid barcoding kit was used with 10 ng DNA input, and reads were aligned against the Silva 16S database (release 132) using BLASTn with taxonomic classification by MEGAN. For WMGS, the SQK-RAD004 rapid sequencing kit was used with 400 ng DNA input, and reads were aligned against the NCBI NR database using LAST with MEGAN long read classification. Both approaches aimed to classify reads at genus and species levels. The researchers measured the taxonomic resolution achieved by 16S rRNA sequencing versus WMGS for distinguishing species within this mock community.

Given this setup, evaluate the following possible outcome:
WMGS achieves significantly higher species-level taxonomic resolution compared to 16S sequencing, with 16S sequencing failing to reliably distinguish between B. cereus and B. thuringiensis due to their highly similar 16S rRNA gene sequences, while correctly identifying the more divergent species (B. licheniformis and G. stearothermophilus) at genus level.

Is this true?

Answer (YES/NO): NO